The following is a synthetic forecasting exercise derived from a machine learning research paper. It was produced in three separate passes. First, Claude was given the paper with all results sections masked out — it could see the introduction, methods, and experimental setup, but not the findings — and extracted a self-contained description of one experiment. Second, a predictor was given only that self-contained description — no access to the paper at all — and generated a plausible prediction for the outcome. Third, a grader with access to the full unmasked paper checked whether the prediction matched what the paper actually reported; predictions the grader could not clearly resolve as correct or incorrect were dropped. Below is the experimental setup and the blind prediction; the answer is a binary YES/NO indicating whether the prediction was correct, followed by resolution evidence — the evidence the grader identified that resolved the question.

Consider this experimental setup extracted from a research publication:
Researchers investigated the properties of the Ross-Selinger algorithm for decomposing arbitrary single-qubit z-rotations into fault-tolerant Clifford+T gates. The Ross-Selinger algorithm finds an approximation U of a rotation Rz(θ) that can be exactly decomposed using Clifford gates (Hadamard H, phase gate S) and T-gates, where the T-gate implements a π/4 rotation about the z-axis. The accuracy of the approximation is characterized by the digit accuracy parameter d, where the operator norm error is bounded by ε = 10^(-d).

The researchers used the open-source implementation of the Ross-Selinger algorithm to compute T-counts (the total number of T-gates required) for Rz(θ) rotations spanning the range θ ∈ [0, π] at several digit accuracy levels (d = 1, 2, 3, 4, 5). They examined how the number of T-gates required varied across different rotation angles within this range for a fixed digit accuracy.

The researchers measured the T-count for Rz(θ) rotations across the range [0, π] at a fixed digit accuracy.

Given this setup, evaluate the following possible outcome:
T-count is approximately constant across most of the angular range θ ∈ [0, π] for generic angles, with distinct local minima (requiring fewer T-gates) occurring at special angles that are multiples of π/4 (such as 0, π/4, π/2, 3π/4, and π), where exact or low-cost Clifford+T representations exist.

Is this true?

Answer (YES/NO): NO